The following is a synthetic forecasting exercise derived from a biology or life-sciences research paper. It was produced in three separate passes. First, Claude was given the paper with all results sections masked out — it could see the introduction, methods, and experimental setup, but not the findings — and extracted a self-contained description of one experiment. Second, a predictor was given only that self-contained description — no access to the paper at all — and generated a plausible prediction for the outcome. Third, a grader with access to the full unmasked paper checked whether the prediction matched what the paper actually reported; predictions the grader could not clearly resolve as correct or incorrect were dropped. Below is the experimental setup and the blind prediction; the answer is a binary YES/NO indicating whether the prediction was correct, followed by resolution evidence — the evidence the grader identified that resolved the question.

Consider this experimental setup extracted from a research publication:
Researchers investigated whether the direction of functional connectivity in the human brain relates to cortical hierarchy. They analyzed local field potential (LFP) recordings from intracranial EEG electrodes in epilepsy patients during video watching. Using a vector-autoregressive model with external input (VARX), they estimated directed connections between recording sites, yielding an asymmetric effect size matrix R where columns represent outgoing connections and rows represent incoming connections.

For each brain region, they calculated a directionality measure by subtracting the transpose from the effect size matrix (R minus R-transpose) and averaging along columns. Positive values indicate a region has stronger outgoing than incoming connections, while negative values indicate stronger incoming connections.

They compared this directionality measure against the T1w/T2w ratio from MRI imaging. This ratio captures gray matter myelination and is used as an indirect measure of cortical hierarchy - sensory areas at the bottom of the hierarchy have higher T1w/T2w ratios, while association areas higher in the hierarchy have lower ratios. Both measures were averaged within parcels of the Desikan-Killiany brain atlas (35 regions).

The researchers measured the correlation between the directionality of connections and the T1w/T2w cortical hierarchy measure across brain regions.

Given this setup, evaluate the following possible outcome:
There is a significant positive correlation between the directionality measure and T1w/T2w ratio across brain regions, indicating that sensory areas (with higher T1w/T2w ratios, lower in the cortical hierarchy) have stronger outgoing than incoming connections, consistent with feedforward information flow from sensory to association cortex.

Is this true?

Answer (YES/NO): NO